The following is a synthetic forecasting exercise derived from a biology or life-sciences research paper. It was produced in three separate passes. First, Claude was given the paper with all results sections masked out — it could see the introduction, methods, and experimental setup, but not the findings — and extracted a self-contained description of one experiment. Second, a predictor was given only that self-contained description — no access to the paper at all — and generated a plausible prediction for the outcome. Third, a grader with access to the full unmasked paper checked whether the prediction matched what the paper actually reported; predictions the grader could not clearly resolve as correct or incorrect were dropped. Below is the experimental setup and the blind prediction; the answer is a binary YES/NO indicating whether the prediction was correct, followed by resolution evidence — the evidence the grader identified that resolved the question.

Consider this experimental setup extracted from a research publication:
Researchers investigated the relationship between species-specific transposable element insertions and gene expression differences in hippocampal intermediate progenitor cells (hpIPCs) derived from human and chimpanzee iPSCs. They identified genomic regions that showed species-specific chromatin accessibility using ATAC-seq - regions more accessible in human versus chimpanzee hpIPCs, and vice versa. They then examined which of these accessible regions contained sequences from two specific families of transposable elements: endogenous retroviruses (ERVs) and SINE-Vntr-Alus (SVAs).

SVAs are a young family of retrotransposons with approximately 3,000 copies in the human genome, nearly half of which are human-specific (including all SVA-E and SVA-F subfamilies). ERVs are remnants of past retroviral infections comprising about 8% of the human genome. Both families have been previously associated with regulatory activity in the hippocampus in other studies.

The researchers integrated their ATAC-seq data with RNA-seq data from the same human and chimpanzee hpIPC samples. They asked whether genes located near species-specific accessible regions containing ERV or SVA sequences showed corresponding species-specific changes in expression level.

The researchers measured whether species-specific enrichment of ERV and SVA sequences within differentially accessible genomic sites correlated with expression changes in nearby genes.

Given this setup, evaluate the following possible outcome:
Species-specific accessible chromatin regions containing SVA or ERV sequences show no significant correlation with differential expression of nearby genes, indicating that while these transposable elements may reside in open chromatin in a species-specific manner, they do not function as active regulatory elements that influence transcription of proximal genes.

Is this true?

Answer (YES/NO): NO